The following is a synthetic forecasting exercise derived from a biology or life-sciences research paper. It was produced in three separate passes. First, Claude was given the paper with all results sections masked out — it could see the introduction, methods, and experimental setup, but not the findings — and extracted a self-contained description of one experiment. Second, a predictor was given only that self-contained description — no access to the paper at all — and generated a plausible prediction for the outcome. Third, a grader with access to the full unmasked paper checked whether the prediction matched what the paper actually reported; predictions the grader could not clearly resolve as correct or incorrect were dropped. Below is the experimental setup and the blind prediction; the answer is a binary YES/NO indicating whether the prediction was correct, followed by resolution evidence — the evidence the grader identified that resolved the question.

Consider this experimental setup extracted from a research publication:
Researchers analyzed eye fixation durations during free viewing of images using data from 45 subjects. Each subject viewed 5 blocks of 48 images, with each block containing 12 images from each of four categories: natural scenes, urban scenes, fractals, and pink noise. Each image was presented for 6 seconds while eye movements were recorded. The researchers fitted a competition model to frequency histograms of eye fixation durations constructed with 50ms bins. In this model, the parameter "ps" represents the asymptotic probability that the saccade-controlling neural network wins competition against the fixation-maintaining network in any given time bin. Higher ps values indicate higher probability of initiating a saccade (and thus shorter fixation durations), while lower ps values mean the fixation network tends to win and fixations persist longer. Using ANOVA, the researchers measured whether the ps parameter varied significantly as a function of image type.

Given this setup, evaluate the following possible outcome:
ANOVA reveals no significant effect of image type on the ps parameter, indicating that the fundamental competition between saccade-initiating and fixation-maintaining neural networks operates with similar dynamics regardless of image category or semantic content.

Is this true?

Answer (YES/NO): NO